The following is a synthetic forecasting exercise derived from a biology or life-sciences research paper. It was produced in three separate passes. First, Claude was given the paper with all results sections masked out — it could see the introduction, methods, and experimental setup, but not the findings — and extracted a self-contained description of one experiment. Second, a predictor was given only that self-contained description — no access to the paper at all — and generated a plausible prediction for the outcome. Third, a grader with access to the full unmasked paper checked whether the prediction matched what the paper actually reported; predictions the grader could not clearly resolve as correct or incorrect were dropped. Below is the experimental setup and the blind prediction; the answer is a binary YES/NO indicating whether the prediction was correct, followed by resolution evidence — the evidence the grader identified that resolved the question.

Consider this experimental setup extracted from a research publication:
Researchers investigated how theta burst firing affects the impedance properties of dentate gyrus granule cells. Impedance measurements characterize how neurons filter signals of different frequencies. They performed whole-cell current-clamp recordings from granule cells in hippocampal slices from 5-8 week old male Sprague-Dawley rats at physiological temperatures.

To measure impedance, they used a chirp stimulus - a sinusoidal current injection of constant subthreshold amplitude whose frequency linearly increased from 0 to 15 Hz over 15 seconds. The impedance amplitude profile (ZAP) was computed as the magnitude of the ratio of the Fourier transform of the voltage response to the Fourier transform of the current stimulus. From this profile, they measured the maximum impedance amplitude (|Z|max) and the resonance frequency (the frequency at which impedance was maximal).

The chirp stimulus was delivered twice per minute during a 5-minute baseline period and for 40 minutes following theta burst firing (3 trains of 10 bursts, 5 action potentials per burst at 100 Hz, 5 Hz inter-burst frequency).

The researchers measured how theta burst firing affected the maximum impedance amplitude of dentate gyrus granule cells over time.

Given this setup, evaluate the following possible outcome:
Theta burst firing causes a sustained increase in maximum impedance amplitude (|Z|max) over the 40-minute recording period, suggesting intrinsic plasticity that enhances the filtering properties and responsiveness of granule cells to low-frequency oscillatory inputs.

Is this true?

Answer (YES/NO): NO